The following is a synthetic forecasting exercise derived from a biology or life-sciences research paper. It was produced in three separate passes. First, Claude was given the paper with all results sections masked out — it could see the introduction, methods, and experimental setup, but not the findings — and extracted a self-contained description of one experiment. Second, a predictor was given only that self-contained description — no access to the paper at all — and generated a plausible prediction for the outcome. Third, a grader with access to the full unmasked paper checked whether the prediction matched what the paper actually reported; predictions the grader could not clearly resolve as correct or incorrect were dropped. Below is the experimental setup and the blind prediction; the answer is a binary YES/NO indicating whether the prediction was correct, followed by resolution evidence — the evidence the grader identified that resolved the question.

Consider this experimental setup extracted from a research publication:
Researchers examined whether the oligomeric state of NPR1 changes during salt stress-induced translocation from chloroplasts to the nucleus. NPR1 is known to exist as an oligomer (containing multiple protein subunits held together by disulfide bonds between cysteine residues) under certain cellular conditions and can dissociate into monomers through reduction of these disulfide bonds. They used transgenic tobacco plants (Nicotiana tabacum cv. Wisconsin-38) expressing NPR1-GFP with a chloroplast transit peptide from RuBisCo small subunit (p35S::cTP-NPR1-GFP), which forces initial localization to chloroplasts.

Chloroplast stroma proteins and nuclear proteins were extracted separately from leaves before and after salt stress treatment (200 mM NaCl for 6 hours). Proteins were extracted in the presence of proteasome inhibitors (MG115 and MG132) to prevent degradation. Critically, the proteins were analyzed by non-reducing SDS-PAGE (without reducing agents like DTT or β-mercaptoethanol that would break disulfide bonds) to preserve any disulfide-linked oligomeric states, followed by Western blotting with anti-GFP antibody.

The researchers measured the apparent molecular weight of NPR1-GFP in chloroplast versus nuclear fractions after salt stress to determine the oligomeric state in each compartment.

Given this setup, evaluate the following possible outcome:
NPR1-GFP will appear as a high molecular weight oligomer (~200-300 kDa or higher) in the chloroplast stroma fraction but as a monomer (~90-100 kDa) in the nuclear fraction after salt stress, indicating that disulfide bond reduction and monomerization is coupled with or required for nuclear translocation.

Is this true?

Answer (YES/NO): YES